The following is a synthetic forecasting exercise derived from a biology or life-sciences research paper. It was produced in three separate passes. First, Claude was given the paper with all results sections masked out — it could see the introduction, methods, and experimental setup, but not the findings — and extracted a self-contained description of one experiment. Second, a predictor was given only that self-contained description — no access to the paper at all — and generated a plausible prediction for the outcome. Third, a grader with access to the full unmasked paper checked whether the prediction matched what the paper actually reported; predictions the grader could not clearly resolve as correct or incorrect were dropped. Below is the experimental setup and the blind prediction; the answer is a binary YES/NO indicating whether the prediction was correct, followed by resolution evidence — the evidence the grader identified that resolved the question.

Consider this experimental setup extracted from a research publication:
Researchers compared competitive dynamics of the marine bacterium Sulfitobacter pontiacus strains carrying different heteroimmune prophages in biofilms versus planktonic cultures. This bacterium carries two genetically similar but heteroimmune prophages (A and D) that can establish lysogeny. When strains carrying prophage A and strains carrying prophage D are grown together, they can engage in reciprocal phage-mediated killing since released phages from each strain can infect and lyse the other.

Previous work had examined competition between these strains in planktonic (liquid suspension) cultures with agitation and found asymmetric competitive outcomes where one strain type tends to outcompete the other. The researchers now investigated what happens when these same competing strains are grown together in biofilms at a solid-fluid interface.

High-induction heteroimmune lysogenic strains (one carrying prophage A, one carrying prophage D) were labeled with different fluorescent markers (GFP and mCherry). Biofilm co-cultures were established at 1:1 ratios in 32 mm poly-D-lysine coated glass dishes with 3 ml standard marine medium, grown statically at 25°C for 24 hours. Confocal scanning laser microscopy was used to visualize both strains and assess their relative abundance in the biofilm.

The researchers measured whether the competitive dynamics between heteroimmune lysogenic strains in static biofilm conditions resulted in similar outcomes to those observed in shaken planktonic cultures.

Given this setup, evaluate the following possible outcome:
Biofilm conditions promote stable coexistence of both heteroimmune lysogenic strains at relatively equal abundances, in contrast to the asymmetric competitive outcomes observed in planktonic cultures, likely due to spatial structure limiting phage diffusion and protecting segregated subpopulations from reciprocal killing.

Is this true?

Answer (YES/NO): NO